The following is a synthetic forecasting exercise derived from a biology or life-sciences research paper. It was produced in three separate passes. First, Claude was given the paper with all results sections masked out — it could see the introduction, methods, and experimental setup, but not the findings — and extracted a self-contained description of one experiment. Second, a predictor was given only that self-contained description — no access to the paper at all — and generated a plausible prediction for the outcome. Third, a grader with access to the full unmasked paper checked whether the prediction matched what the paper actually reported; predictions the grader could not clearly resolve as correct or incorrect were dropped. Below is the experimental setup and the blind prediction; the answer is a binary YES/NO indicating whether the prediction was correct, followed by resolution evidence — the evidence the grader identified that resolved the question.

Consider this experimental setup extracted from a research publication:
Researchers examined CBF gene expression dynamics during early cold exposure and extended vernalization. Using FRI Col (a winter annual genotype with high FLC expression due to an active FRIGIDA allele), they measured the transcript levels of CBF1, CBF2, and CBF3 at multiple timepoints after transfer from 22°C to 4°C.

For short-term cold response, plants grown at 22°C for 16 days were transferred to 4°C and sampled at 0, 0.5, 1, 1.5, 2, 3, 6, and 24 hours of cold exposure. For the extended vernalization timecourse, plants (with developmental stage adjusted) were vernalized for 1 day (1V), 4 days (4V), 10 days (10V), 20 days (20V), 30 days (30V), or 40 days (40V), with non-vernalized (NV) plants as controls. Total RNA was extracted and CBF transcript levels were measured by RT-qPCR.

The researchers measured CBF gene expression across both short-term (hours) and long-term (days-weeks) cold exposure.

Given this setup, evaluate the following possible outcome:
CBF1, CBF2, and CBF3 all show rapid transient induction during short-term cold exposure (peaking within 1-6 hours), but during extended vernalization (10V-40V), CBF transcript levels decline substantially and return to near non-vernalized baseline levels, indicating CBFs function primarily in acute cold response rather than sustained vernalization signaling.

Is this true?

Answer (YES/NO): NO